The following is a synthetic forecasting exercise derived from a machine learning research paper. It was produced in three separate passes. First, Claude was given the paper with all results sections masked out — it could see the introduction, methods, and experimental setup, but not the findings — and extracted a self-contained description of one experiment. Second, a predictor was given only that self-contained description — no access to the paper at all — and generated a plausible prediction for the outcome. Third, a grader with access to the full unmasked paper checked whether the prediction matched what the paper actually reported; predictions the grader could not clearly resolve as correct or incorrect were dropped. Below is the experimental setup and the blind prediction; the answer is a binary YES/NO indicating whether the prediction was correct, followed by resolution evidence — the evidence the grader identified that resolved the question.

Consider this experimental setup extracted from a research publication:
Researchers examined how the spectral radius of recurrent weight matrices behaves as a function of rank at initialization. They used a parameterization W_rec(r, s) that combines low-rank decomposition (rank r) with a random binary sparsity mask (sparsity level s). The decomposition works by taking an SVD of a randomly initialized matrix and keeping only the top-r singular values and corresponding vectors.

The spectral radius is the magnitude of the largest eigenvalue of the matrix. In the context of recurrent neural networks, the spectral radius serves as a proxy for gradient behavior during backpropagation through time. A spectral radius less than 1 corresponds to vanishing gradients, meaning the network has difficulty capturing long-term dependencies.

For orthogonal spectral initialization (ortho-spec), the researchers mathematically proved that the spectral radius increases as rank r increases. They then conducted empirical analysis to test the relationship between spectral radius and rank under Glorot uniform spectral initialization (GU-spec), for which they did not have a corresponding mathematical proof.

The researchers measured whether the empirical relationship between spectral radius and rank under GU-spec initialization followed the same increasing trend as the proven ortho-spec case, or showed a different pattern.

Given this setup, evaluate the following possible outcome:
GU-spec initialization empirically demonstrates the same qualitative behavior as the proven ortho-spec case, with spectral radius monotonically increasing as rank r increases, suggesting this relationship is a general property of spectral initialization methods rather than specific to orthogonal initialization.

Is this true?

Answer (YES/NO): YES